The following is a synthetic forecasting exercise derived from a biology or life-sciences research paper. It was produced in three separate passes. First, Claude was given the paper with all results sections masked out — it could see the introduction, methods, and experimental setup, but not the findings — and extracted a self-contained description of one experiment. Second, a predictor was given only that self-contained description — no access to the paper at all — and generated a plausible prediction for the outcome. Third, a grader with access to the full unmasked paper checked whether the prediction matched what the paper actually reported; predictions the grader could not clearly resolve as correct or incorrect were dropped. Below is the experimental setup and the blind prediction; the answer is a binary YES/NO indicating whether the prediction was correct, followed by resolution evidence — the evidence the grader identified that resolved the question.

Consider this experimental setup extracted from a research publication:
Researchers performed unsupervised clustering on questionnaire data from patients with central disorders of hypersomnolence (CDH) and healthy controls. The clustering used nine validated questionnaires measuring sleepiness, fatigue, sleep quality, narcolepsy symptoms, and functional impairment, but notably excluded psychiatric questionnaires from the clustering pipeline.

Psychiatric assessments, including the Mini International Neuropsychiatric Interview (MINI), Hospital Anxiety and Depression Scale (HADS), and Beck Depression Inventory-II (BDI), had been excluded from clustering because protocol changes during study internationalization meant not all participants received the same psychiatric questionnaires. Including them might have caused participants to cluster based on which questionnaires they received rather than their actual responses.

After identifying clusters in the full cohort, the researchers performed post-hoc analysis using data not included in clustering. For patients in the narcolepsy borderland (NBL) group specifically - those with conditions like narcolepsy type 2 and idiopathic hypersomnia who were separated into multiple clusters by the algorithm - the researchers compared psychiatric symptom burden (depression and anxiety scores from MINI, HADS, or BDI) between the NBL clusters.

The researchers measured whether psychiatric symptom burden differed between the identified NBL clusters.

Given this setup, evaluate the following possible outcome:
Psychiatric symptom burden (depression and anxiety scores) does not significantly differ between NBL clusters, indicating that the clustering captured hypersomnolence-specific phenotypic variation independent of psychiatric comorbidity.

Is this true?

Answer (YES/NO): NO